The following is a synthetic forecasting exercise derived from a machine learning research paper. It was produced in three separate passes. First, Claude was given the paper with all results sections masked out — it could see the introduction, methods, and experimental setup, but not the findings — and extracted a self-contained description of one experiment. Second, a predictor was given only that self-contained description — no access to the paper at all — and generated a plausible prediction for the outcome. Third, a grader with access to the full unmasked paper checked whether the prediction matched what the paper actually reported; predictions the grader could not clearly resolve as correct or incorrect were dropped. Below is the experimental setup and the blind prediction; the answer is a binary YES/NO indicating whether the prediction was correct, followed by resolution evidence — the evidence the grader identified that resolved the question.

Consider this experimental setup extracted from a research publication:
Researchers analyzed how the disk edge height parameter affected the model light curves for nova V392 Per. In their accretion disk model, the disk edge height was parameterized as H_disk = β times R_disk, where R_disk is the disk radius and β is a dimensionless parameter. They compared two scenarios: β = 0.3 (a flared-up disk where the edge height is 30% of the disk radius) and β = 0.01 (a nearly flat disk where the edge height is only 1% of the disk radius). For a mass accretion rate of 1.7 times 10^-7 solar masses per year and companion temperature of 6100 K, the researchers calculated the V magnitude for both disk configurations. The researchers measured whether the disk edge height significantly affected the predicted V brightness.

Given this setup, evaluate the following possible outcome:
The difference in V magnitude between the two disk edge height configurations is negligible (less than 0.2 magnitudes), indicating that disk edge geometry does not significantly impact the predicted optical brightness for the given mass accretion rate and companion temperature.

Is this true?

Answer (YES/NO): YES